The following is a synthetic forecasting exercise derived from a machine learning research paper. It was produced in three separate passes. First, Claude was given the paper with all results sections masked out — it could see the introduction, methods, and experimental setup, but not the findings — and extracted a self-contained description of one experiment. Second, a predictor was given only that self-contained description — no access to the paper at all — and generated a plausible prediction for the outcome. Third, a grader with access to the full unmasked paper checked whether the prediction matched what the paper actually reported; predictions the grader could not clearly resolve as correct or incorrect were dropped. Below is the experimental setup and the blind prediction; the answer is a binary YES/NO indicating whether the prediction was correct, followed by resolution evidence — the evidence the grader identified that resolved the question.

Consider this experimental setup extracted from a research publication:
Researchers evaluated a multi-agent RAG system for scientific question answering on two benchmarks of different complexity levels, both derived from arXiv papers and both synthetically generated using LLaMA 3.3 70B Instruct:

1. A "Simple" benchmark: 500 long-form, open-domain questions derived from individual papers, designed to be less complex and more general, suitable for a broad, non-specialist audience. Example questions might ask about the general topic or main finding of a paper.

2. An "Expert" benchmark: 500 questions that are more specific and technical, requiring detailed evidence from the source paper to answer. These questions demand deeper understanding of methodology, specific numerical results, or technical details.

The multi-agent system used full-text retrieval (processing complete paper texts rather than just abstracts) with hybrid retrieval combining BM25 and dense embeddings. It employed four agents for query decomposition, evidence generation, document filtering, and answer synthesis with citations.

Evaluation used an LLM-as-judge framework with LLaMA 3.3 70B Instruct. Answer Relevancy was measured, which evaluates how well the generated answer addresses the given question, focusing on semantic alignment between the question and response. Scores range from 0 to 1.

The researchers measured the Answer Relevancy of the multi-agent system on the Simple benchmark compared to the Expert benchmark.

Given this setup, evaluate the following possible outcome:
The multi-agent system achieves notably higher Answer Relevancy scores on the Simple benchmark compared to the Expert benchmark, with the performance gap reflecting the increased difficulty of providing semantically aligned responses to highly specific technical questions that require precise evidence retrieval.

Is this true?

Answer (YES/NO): NO